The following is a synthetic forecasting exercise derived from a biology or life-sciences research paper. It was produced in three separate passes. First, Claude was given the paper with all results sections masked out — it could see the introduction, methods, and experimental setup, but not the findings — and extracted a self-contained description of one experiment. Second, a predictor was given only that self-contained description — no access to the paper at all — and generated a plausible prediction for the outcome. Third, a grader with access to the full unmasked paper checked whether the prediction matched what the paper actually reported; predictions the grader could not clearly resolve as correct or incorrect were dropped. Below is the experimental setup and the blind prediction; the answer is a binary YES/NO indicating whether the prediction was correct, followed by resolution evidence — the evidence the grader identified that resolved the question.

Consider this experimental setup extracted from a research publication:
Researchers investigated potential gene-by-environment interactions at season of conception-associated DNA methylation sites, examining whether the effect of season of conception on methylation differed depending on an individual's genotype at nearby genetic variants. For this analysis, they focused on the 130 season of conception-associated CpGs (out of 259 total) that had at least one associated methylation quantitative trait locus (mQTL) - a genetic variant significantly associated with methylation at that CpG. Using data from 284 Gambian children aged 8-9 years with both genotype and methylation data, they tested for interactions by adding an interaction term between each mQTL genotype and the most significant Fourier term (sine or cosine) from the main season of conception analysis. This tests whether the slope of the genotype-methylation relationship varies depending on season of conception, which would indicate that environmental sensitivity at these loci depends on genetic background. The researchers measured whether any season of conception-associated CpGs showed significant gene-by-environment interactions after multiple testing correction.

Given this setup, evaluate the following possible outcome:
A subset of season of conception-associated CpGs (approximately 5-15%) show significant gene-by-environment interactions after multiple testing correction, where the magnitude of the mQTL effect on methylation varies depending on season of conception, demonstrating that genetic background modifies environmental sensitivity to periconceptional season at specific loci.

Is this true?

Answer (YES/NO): NO